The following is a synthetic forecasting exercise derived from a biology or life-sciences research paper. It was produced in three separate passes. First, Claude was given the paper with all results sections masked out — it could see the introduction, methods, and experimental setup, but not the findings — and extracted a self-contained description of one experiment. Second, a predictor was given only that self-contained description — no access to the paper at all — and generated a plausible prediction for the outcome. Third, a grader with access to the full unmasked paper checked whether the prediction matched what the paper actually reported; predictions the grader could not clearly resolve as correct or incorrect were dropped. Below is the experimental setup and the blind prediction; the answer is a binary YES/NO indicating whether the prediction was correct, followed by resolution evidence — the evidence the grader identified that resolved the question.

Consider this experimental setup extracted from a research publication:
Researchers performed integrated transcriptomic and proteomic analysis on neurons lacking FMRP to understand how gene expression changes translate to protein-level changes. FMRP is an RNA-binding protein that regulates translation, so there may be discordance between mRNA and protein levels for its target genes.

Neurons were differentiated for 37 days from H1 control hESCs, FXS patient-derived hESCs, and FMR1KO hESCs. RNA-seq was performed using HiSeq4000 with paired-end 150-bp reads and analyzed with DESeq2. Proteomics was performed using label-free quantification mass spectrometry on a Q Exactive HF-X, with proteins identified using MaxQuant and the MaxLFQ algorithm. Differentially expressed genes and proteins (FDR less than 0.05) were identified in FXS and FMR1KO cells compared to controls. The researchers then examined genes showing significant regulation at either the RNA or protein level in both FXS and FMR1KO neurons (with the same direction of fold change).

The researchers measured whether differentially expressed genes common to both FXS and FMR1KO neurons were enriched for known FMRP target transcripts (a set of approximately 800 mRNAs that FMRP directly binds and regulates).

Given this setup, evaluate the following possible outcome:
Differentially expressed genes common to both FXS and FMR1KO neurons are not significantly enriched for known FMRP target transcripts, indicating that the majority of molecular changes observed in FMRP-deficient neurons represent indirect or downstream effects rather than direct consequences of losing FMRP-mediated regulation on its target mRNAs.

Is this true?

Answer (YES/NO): NO